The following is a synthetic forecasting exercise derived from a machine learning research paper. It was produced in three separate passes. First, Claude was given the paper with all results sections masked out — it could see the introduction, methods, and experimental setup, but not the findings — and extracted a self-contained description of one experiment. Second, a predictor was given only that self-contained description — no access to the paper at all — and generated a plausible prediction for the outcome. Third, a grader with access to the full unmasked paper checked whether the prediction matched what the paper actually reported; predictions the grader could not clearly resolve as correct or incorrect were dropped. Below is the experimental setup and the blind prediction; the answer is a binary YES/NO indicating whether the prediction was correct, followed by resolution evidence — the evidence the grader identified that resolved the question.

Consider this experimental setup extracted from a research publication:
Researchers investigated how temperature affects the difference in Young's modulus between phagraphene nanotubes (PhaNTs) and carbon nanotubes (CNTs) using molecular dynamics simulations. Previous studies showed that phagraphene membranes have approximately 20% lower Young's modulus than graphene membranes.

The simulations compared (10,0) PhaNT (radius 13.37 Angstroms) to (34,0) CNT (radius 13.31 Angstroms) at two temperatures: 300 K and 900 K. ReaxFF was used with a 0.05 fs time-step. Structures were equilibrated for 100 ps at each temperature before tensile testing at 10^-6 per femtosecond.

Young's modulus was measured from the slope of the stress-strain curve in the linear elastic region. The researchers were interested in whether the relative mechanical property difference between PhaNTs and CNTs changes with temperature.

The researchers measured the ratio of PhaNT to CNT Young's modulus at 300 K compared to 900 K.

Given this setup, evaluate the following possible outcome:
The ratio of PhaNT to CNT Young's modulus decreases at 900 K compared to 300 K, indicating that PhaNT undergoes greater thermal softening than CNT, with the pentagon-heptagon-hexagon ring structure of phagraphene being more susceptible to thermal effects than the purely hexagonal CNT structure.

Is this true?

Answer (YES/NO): YES